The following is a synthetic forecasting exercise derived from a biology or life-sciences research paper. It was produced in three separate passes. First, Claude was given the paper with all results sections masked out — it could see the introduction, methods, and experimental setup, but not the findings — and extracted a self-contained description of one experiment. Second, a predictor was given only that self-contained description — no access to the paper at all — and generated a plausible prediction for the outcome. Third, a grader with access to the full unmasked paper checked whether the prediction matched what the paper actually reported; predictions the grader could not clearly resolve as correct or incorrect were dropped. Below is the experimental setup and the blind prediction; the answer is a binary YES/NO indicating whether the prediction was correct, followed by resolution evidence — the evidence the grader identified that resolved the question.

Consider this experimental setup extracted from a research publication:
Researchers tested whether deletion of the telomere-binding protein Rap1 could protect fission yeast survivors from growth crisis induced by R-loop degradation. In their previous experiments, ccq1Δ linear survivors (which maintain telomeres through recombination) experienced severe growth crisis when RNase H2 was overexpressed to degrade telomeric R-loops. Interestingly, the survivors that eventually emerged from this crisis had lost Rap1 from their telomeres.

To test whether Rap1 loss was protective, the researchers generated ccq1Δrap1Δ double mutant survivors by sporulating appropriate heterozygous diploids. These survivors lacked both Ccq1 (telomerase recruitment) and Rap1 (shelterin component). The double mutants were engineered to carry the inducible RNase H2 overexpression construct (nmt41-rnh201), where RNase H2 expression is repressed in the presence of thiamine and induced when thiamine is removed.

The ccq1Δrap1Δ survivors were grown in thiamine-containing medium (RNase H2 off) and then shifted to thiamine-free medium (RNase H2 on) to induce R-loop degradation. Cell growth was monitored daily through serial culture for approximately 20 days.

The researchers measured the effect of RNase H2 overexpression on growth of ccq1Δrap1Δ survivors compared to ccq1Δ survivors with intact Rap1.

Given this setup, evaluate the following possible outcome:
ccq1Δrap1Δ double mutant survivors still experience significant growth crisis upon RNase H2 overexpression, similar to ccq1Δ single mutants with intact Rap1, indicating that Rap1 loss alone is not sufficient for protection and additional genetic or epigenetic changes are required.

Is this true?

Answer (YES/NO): NO